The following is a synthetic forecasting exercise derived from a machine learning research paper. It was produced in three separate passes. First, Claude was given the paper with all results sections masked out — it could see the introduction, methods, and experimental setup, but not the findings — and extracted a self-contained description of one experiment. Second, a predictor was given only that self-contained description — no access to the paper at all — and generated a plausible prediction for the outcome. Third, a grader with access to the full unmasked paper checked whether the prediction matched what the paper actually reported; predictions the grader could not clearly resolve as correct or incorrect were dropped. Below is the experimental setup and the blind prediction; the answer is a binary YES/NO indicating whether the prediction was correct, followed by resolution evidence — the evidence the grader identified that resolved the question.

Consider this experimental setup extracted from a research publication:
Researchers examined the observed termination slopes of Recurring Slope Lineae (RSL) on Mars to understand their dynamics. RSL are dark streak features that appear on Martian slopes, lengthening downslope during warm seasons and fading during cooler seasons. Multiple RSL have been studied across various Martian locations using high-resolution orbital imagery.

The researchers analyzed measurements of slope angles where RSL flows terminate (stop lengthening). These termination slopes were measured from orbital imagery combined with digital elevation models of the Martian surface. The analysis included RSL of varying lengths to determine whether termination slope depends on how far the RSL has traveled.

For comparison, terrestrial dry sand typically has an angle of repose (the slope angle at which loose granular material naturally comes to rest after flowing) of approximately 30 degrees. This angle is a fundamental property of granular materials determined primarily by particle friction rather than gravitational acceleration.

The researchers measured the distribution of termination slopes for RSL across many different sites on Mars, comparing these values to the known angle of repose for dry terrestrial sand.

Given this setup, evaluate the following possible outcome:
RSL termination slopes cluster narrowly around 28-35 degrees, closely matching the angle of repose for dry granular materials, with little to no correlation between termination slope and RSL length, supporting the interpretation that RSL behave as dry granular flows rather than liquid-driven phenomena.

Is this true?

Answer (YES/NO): YES